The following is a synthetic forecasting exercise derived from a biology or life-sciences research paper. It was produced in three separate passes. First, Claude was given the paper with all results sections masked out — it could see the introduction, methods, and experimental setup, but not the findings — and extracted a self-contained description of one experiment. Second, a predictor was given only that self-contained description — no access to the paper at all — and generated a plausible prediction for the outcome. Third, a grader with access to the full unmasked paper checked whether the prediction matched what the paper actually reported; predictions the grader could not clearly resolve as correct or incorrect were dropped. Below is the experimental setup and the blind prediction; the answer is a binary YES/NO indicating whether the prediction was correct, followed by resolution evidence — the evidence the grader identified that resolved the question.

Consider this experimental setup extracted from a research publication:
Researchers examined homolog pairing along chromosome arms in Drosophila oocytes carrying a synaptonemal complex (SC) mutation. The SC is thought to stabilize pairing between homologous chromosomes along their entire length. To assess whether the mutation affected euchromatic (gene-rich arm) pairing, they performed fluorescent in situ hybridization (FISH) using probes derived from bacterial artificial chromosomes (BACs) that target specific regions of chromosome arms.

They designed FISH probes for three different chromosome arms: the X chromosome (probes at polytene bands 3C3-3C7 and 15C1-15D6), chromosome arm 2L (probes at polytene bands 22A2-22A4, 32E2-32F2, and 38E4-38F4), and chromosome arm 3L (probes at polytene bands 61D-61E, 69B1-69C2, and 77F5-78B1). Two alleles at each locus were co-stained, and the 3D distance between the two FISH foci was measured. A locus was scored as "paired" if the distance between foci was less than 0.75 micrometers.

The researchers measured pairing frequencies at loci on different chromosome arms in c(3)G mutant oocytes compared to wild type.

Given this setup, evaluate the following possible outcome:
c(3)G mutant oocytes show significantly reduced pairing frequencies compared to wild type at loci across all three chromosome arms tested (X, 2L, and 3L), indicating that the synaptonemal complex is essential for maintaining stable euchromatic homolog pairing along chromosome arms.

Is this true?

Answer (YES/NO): NO